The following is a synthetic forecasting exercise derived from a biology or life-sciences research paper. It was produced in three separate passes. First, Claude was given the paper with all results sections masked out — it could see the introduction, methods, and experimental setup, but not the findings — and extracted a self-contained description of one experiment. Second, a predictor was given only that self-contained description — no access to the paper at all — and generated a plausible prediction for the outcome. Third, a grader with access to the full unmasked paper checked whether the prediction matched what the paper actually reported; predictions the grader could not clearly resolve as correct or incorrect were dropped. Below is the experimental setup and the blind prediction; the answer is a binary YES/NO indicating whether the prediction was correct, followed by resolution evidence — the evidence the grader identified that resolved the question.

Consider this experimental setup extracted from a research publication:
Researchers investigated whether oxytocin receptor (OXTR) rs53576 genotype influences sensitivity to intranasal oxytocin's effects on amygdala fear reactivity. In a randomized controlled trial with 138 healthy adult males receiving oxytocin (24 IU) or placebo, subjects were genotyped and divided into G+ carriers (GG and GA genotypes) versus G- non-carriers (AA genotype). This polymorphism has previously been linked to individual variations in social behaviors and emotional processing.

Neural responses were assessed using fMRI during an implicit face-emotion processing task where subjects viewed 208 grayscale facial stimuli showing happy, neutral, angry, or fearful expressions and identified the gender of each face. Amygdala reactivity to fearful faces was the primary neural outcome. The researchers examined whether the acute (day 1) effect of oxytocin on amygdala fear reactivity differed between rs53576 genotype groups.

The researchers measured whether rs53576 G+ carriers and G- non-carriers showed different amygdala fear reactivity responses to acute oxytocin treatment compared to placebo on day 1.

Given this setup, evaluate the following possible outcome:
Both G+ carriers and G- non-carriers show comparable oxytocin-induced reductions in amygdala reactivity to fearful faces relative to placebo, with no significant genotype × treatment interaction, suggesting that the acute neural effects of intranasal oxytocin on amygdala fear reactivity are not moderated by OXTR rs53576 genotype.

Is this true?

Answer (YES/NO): NO